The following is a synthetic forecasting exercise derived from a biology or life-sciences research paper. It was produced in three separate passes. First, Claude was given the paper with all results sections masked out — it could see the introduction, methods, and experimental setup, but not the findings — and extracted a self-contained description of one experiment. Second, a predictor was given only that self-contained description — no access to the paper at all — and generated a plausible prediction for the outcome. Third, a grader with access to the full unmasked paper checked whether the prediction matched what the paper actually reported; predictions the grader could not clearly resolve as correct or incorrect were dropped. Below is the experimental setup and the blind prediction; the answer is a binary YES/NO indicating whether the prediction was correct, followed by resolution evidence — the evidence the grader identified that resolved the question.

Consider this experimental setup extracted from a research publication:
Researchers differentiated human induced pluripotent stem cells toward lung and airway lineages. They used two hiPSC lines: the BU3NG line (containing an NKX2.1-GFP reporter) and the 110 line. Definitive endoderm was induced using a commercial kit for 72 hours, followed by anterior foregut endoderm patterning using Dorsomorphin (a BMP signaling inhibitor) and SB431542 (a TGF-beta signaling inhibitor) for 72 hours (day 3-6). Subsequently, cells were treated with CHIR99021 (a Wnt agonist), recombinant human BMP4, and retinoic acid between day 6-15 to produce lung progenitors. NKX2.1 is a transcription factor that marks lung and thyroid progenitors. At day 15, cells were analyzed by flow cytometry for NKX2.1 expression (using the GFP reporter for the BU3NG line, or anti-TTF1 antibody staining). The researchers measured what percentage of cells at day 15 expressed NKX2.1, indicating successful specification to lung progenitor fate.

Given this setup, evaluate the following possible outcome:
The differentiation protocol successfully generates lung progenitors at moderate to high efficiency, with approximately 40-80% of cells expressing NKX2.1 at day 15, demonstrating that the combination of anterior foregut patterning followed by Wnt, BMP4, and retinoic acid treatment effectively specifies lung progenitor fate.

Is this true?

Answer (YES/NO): YES